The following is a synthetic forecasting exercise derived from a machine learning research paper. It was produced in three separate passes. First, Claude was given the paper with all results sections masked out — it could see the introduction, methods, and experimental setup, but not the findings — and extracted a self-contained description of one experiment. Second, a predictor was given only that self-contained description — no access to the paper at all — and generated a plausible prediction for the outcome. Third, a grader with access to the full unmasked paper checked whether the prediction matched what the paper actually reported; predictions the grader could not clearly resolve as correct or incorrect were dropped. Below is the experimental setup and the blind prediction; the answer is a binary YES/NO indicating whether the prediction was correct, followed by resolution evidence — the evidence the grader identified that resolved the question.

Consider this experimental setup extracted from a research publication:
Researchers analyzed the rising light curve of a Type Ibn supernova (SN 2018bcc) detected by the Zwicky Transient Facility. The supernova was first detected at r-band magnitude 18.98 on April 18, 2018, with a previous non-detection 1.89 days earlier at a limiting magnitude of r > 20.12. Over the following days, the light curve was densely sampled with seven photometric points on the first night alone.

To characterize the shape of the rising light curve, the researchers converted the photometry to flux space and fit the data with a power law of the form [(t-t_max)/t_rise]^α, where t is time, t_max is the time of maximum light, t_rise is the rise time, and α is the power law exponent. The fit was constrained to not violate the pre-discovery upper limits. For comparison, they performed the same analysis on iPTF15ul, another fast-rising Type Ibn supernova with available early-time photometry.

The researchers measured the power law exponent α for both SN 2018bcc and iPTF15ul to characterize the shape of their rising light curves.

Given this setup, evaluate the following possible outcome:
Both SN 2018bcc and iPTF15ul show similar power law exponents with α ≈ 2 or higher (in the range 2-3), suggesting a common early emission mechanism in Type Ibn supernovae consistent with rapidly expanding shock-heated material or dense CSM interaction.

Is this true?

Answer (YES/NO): NO